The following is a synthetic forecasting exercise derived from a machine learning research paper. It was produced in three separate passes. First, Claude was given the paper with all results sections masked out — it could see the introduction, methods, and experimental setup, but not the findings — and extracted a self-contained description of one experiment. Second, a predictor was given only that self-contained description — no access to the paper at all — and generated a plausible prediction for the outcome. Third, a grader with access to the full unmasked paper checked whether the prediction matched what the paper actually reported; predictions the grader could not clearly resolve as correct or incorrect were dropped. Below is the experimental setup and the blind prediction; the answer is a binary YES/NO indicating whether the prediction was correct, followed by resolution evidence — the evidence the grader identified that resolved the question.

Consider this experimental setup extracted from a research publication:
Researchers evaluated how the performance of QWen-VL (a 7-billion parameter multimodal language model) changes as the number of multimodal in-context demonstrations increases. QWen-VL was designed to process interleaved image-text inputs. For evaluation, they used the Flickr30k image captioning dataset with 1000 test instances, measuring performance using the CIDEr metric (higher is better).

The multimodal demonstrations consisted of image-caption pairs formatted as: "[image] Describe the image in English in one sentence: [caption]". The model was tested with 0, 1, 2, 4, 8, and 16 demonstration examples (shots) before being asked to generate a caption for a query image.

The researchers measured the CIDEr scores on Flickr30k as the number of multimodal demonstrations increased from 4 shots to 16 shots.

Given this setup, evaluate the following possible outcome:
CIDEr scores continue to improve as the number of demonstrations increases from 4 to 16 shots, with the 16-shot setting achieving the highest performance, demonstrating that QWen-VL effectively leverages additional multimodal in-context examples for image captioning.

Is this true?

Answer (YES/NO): NO